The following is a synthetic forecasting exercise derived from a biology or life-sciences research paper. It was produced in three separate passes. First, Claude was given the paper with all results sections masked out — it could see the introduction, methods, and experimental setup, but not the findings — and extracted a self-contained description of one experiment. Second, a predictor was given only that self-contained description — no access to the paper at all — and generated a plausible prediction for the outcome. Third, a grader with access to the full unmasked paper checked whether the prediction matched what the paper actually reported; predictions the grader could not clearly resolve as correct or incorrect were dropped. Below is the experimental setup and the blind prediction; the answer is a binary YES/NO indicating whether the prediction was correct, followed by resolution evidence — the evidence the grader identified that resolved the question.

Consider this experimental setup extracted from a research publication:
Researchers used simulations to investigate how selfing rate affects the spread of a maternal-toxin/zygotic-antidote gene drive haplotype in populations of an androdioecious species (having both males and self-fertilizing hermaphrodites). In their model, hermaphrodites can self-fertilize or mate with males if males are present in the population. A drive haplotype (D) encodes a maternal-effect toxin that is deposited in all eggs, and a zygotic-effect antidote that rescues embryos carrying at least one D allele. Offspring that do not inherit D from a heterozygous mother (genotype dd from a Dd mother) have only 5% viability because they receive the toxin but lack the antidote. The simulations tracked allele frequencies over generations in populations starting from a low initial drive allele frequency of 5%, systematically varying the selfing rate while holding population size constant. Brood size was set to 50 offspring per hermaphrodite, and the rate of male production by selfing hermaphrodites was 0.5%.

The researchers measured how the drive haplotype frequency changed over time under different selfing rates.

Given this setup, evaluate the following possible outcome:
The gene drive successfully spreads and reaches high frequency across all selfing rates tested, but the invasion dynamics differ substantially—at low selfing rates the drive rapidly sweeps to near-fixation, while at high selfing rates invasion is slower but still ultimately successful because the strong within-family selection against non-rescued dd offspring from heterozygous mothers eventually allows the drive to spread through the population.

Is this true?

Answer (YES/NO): NO